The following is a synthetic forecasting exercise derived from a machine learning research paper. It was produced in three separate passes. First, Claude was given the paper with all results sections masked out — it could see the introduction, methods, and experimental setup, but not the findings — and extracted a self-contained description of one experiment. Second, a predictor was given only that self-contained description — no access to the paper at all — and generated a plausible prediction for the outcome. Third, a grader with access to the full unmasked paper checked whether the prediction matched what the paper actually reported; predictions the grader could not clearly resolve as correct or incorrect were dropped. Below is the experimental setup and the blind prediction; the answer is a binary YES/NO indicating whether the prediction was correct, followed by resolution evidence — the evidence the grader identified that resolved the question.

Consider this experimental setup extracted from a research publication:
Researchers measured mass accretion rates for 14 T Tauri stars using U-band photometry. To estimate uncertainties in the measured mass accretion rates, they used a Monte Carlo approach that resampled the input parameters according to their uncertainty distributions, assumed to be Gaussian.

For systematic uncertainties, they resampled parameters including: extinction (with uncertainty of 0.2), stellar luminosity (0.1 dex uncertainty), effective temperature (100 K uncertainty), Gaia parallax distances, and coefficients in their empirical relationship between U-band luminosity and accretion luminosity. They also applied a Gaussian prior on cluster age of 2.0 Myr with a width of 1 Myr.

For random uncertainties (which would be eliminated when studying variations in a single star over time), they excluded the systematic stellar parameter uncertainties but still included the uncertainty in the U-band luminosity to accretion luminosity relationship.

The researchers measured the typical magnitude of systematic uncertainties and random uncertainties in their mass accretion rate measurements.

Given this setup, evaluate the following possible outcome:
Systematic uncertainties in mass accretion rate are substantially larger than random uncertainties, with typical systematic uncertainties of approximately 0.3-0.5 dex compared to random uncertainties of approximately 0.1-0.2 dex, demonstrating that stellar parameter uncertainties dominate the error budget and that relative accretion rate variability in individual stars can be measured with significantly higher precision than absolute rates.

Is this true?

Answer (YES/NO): NO